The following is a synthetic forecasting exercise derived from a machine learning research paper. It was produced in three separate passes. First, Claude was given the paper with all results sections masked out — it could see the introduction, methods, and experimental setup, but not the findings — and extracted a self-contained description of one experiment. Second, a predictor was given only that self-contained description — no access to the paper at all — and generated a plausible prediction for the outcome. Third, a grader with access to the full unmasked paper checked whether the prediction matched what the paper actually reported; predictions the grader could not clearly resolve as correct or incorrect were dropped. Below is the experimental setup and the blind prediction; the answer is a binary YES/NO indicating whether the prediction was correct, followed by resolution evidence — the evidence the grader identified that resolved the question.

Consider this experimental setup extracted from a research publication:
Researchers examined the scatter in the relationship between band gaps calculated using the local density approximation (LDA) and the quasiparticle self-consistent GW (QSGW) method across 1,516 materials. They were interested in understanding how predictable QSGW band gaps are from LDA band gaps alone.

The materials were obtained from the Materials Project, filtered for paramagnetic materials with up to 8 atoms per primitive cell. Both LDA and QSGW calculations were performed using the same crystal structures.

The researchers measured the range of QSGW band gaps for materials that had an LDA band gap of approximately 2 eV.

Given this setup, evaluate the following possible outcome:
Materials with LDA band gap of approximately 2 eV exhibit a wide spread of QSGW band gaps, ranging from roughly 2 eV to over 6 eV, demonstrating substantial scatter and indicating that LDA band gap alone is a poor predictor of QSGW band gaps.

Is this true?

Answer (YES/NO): NO